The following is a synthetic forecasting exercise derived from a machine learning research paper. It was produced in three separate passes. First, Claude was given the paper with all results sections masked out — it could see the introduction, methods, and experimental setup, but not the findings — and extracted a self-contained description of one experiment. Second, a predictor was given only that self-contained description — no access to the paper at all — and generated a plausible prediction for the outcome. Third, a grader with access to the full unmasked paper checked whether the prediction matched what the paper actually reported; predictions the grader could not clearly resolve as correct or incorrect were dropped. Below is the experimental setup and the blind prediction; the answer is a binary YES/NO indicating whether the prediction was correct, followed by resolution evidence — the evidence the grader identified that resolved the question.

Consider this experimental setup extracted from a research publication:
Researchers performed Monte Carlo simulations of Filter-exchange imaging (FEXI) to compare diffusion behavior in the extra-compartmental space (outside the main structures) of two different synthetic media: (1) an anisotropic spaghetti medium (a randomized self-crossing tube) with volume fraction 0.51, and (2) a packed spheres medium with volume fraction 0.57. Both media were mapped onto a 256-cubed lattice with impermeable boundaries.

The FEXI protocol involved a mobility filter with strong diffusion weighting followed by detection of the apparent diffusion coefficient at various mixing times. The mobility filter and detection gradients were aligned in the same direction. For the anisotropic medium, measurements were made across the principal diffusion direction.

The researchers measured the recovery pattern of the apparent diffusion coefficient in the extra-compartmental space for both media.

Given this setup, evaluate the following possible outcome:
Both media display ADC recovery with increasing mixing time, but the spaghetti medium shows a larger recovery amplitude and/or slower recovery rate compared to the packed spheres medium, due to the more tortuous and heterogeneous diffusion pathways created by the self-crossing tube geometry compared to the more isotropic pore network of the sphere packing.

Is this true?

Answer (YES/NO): NO